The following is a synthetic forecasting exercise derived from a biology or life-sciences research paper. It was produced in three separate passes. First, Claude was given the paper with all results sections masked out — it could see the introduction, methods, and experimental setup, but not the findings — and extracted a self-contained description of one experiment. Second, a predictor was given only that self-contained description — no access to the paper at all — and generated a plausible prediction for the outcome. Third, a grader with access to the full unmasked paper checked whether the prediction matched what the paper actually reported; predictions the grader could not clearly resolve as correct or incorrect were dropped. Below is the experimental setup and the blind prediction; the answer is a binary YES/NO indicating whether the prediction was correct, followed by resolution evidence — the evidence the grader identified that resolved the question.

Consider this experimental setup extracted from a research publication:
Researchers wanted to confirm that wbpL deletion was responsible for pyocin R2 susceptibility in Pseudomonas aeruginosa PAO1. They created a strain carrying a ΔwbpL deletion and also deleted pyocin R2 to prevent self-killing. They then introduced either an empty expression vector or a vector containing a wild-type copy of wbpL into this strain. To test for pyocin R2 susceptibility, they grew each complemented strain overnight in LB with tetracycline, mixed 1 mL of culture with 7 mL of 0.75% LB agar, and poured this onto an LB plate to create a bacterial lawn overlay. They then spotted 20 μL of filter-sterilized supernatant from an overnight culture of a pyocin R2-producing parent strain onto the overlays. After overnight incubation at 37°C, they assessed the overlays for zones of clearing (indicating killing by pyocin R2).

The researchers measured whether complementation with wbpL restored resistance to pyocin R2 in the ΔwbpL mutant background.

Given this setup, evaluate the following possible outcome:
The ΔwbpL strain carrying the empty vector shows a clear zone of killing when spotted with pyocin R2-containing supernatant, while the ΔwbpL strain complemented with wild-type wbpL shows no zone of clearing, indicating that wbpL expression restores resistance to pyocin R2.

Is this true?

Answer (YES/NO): YES